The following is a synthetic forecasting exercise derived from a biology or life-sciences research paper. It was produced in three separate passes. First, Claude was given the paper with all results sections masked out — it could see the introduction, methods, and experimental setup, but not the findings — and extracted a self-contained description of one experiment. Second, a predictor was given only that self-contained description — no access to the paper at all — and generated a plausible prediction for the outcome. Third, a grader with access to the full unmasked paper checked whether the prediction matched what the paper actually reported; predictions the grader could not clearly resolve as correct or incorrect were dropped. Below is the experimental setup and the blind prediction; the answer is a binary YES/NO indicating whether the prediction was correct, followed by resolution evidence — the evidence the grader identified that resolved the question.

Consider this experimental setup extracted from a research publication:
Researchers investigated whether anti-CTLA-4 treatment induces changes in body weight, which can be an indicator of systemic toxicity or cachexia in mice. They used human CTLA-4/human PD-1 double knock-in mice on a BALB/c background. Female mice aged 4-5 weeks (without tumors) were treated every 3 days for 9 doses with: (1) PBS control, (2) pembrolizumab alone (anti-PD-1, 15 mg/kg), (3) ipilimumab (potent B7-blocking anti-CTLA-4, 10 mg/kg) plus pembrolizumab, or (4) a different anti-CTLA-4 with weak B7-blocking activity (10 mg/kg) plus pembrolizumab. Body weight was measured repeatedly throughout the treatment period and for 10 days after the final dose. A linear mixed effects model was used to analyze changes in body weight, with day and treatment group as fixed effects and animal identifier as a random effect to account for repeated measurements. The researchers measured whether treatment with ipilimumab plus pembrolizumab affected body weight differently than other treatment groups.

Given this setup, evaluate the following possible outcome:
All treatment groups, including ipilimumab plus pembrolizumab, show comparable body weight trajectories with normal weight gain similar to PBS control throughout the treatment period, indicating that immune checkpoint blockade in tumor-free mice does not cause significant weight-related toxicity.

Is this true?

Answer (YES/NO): YES